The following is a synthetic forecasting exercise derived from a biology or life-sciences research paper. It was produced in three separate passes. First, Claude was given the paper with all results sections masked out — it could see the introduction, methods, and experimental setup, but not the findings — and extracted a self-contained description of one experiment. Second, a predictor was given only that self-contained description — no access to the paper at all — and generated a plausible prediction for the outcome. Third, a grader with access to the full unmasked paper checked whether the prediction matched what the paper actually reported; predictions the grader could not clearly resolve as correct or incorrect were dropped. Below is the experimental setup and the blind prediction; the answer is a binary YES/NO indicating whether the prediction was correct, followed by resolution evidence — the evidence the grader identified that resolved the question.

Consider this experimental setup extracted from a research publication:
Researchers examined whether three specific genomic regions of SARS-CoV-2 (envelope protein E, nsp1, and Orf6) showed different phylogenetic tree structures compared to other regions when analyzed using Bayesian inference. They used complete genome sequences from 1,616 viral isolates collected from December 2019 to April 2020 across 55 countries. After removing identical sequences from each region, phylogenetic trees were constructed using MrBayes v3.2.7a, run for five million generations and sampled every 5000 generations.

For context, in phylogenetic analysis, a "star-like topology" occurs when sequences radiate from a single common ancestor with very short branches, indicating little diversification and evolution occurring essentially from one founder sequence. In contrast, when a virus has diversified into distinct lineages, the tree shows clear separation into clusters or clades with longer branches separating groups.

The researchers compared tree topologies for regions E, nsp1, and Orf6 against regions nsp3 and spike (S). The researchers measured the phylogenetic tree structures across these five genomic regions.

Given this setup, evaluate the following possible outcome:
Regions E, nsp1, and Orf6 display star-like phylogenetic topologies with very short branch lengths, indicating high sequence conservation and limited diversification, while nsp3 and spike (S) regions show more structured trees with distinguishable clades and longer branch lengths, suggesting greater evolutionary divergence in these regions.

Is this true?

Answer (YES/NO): YES